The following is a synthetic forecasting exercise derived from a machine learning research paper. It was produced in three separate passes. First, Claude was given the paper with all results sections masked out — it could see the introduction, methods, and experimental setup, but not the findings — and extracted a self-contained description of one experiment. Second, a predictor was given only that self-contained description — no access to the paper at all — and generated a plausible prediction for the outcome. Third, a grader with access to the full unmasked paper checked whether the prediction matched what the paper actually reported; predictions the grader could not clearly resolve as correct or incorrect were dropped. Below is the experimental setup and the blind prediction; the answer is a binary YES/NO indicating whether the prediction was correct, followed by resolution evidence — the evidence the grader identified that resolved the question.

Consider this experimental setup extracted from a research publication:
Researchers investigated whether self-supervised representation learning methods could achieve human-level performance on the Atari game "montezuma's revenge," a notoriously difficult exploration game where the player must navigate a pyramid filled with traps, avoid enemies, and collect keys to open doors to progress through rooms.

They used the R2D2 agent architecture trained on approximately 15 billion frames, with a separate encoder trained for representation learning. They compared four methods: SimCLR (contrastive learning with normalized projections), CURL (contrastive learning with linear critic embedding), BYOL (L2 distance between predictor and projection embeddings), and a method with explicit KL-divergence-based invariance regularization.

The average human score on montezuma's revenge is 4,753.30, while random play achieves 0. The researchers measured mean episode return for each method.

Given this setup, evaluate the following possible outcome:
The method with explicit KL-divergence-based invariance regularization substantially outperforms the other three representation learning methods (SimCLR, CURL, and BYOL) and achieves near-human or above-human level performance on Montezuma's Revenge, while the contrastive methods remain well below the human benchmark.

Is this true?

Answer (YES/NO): NO